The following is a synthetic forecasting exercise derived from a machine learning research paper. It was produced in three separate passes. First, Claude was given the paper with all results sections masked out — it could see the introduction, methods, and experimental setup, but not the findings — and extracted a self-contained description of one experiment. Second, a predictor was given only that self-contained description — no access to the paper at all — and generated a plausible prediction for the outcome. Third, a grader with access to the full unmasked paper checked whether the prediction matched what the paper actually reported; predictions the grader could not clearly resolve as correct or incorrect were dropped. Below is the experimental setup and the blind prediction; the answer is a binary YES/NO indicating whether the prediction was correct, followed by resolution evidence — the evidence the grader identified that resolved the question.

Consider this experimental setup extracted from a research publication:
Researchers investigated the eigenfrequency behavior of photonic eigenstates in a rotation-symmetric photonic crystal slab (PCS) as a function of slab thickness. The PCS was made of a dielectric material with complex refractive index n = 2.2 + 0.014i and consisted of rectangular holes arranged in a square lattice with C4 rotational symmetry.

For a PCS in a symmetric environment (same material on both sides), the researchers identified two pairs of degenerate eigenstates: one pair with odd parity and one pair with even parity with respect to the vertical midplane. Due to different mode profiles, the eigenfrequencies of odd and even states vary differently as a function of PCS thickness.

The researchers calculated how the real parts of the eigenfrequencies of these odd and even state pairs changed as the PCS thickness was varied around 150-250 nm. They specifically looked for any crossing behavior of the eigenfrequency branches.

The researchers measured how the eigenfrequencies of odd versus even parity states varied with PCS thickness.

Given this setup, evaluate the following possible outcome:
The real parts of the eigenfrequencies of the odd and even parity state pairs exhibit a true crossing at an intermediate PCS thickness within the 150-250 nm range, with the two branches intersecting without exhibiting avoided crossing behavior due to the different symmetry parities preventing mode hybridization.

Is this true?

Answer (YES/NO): YES